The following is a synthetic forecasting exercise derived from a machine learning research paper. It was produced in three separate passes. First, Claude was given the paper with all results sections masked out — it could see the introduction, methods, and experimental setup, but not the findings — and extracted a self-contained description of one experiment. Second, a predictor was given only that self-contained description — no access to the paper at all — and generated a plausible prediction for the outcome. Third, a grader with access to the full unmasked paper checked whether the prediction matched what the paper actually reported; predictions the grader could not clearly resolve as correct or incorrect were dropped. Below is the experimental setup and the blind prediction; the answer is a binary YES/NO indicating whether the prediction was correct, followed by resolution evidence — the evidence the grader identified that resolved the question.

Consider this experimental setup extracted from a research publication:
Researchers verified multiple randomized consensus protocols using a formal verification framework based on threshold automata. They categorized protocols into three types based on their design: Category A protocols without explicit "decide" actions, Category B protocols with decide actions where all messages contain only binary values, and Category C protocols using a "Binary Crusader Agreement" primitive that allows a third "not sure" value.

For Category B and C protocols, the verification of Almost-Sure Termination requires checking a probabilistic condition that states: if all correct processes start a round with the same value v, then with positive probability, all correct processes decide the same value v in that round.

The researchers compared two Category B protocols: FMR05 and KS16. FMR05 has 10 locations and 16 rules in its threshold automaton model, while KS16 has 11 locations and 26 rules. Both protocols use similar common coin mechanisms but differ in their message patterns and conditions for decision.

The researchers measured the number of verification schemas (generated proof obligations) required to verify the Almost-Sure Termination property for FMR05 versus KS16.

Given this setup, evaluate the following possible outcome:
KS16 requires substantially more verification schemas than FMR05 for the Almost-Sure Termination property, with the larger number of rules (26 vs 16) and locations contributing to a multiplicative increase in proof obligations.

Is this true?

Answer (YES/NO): YES